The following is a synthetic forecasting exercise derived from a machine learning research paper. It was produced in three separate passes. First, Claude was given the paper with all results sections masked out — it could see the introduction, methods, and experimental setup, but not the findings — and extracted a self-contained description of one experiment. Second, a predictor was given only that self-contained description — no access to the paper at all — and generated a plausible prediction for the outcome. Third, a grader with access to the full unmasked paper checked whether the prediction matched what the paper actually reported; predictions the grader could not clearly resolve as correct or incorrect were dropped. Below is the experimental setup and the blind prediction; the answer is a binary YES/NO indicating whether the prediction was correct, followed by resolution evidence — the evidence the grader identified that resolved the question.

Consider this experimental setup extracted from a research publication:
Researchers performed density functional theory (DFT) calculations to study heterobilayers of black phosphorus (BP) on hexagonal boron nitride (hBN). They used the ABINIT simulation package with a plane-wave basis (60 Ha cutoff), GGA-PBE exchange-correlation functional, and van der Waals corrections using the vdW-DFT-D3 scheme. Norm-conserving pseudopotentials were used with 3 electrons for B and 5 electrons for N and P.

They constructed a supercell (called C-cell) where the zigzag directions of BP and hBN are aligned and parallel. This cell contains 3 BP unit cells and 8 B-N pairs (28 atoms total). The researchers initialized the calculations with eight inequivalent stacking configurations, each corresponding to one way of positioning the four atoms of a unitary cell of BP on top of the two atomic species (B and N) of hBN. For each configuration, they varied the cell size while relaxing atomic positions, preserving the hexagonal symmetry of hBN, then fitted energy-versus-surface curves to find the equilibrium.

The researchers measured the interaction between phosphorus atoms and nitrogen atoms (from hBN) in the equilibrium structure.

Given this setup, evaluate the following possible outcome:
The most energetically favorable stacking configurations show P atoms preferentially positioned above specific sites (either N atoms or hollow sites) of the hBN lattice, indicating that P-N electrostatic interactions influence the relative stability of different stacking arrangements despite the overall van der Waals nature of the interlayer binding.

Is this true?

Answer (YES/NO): NO